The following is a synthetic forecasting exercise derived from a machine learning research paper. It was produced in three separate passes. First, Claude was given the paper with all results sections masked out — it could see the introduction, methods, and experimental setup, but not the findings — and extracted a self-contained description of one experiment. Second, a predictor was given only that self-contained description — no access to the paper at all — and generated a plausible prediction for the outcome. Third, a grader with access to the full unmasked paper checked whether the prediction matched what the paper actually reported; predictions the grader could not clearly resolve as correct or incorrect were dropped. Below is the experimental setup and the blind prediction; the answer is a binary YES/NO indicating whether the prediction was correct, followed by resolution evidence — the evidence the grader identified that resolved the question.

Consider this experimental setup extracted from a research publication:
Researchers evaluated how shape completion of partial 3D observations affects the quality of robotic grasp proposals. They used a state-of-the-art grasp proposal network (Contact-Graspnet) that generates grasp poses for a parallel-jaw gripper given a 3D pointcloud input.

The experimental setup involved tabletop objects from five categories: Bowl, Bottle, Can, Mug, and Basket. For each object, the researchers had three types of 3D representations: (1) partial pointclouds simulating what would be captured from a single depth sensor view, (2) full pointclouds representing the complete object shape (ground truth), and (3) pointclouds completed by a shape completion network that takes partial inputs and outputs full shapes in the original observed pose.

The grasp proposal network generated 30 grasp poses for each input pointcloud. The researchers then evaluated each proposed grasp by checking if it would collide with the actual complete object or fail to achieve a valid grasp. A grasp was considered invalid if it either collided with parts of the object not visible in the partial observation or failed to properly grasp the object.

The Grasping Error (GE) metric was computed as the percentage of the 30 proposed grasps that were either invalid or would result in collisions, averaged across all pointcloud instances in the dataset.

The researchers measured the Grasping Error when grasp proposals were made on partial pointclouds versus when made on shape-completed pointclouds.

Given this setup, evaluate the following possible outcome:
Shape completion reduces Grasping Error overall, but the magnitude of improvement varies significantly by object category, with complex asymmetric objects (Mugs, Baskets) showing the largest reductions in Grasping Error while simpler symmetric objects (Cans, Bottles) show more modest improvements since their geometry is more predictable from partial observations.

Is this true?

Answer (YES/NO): NO